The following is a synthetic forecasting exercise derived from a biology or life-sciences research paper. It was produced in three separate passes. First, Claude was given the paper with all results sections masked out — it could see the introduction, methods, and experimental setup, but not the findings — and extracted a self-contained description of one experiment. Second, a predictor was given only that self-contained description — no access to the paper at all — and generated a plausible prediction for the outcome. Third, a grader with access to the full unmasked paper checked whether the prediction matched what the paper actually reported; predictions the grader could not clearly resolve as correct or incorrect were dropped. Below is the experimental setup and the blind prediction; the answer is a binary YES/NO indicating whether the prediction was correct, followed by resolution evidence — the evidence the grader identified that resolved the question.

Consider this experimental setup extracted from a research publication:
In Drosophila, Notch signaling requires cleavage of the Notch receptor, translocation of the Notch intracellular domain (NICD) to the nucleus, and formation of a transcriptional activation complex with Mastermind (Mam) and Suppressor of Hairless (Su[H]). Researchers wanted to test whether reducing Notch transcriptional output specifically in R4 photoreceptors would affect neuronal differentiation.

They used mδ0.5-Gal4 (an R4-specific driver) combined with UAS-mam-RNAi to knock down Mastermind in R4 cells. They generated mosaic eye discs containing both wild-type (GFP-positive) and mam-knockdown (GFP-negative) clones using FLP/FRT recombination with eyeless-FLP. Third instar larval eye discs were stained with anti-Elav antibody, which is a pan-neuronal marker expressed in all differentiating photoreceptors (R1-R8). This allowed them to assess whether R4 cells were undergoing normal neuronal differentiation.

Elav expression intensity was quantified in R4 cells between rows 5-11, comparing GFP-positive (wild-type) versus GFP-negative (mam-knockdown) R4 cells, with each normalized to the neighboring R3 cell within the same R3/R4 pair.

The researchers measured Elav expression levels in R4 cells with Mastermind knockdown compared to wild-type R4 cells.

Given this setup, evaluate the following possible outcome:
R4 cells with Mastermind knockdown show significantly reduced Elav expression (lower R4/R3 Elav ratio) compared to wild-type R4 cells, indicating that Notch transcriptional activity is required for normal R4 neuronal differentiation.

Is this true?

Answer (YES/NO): NO